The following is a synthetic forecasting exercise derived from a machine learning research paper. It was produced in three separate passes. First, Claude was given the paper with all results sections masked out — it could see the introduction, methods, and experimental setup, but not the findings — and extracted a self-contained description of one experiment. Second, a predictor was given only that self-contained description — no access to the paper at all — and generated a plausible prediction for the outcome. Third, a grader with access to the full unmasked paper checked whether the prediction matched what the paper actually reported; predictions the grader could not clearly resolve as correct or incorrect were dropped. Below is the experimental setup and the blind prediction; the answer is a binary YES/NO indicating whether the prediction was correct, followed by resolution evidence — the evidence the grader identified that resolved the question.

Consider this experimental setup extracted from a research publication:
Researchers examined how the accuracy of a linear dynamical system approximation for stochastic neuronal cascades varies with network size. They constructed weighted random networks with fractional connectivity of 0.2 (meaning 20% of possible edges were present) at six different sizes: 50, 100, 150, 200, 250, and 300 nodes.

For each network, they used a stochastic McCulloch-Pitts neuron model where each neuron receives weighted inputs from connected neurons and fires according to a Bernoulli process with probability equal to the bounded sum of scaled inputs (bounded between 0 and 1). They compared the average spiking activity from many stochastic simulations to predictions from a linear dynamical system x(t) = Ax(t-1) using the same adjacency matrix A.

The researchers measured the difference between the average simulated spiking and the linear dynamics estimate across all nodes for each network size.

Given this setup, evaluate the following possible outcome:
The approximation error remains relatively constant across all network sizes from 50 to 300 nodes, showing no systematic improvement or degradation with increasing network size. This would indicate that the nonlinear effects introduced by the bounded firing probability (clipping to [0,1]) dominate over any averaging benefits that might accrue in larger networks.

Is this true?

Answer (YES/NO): YES